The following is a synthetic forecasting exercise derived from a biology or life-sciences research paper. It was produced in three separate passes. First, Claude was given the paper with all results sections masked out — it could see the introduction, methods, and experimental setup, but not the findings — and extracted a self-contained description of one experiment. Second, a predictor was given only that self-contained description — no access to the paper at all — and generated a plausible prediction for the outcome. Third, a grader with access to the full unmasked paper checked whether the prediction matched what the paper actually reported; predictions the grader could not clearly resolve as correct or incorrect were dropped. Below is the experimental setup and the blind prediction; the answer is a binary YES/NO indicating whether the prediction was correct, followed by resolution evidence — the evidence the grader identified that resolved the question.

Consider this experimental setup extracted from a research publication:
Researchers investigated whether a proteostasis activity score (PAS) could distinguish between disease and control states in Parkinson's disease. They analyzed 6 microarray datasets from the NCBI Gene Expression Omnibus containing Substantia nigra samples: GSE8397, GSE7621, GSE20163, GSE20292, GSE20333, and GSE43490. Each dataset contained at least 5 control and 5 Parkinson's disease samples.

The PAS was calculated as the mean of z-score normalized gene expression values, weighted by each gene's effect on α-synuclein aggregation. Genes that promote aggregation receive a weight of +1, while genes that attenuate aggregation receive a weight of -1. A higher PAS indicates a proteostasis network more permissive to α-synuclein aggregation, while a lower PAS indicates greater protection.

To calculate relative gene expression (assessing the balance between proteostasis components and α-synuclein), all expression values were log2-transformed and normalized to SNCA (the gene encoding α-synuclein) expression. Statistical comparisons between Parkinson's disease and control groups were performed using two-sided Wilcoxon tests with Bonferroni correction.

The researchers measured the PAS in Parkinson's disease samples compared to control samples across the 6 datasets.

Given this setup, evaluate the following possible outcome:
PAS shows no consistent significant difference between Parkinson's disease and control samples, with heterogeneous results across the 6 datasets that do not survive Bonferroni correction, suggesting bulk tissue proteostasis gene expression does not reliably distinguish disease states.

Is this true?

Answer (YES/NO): NO